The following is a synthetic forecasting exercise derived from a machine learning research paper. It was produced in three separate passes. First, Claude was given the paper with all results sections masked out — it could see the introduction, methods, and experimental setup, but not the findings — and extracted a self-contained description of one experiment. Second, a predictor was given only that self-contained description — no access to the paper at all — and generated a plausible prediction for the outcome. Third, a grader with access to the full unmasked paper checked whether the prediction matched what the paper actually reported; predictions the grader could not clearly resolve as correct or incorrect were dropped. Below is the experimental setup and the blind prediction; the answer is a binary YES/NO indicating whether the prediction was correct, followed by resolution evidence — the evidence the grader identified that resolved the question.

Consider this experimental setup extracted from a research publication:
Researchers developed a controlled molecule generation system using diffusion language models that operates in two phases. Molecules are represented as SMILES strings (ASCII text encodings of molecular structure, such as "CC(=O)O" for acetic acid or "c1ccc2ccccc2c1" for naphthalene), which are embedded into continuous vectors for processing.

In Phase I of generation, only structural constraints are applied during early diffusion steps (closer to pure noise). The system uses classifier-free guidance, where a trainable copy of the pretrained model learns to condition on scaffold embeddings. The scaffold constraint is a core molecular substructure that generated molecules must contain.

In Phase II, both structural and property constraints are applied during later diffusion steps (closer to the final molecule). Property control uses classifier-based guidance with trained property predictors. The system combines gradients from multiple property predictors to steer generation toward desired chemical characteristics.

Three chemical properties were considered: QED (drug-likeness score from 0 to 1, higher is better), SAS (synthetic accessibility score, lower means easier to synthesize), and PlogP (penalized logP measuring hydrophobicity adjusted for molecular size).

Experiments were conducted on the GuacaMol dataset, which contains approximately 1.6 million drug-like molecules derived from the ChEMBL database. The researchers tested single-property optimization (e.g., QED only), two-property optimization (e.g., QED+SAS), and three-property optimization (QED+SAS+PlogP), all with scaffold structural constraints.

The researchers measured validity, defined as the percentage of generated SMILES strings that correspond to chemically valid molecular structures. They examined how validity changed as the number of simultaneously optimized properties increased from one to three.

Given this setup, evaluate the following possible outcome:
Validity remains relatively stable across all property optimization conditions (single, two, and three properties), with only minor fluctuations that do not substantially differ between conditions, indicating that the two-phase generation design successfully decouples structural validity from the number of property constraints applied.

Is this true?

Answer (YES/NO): NO